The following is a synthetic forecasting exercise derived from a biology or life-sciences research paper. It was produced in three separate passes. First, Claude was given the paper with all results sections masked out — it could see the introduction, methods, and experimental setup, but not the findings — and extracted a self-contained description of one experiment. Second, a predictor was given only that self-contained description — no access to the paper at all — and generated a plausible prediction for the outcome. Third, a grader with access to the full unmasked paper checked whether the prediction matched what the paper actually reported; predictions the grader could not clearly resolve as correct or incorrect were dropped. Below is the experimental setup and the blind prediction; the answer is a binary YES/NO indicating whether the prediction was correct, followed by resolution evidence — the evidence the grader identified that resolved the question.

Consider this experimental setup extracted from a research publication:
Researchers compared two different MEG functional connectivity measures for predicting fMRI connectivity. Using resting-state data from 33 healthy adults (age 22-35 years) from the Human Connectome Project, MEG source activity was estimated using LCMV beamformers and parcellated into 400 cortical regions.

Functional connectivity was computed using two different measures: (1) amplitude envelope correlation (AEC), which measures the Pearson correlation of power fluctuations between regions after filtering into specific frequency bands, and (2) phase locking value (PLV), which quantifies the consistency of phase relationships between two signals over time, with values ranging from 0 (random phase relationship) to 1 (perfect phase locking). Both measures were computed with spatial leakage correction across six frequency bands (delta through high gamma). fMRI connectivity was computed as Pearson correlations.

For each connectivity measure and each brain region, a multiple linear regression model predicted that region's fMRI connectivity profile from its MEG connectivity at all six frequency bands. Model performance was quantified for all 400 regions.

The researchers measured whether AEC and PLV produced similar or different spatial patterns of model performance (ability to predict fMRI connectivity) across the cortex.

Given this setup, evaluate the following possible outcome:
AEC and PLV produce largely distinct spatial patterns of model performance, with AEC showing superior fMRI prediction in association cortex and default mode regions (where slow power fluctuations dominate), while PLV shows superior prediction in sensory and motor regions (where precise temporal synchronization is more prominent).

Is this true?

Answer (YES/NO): NO